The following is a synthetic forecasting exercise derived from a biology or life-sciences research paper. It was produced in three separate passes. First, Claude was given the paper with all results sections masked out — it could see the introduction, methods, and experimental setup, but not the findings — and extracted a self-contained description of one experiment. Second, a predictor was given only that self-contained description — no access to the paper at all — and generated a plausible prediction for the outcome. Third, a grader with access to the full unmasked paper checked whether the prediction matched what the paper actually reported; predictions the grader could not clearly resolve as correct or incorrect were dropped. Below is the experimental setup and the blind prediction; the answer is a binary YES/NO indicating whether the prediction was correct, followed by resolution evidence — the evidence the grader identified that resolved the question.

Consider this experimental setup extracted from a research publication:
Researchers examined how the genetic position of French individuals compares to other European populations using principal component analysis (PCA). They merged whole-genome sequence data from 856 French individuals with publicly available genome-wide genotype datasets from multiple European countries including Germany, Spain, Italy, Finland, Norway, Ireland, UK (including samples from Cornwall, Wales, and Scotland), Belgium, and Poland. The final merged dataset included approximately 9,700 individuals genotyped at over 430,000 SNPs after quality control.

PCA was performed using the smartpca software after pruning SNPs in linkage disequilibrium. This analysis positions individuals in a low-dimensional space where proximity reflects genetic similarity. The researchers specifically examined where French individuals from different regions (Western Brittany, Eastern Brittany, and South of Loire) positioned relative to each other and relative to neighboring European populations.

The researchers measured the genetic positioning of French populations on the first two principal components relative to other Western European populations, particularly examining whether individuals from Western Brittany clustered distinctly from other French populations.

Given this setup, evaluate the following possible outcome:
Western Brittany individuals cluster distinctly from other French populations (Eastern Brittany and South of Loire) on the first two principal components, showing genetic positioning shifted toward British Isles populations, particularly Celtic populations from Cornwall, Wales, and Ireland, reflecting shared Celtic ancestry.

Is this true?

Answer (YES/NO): NO